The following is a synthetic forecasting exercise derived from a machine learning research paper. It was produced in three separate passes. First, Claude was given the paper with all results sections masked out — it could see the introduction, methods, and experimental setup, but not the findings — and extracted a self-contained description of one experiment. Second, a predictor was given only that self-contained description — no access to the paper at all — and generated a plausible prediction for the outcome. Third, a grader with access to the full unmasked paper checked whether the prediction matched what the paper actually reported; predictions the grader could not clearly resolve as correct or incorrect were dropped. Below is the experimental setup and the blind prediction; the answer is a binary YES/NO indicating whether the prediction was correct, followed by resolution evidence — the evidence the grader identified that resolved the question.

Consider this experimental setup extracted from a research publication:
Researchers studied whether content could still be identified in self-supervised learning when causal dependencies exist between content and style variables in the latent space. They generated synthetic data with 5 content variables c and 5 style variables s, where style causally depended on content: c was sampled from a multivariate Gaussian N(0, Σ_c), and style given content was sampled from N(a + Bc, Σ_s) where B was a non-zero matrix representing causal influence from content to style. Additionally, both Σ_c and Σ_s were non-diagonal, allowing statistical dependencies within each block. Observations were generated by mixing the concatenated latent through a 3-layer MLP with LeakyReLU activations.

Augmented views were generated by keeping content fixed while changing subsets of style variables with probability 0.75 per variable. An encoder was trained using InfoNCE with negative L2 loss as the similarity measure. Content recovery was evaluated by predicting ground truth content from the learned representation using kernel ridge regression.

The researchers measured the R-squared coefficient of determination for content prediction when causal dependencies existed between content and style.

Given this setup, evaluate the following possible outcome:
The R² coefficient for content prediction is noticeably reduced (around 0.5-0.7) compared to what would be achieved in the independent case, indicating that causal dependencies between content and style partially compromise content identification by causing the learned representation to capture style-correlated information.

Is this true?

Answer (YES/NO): NO